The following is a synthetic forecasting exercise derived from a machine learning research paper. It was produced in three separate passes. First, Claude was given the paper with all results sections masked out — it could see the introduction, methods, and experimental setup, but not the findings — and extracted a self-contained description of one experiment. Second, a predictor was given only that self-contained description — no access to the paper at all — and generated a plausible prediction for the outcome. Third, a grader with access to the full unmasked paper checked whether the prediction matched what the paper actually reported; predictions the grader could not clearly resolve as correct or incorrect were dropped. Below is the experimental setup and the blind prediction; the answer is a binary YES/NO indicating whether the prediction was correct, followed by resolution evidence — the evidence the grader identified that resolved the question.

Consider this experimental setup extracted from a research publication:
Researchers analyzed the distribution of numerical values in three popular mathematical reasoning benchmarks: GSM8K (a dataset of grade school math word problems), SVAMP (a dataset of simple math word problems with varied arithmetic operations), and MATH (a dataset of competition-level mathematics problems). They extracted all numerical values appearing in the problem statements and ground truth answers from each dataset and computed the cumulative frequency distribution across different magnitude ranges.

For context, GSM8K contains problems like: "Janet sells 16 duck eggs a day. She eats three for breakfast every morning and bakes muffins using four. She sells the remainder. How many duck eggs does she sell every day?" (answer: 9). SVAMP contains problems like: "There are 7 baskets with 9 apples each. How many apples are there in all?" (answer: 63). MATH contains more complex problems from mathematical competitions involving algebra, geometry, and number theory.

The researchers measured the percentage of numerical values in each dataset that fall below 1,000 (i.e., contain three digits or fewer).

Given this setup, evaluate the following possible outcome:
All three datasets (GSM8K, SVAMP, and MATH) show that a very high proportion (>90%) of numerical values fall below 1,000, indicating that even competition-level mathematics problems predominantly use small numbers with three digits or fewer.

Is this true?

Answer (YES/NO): YES